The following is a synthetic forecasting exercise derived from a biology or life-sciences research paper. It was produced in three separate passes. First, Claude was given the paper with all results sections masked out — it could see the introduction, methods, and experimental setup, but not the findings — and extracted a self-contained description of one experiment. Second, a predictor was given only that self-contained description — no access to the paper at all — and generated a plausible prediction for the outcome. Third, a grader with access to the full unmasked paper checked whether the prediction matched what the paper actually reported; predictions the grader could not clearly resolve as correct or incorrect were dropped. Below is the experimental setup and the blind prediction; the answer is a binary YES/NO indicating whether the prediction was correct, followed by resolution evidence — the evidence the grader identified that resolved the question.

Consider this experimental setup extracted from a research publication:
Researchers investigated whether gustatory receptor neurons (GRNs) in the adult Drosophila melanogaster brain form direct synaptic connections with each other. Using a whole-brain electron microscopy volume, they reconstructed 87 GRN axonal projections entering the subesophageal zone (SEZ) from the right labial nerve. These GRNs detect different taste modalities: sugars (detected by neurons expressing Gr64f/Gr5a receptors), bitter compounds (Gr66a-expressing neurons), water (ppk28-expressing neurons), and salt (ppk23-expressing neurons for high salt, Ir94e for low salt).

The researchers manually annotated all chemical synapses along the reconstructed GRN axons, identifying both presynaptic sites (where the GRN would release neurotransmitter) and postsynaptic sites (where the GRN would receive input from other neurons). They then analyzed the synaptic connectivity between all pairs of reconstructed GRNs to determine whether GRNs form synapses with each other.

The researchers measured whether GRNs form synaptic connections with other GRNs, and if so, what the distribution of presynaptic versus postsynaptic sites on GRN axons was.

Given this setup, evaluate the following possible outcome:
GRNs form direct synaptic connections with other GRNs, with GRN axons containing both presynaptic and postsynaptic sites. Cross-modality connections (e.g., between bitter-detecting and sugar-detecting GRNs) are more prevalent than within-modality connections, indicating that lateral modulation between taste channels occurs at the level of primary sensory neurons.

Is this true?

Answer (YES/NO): NO